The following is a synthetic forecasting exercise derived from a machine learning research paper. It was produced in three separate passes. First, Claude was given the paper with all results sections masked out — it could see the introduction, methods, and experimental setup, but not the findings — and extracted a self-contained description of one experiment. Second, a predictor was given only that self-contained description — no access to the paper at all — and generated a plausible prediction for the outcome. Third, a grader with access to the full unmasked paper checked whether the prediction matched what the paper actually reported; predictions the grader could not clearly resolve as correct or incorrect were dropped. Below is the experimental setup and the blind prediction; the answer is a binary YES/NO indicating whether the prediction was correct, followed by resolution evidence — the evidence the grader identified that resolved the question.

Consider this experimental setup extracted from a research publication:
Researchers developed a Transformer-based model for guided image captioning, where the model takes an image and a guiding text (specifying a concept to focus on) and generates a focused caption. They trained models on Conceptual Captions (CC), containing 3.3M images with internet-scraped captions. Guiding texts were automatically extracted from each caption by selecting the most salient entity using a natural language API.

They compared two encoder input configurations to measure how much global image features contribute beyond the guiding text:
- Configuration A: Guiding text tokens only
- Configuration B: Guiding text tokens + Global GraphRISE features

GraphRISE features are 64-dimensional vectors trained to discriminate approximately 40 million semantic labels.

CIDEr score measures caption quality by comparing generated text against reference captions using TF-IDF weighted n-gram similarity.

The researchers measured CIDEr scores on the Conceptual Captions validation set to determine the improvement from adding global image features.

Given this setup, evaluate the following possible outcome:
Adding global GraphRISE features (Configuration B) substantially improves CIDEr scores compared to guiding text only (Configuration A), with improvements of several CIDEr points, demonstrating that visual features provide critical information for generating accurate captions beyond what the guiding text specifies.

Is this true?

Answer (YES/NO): NO